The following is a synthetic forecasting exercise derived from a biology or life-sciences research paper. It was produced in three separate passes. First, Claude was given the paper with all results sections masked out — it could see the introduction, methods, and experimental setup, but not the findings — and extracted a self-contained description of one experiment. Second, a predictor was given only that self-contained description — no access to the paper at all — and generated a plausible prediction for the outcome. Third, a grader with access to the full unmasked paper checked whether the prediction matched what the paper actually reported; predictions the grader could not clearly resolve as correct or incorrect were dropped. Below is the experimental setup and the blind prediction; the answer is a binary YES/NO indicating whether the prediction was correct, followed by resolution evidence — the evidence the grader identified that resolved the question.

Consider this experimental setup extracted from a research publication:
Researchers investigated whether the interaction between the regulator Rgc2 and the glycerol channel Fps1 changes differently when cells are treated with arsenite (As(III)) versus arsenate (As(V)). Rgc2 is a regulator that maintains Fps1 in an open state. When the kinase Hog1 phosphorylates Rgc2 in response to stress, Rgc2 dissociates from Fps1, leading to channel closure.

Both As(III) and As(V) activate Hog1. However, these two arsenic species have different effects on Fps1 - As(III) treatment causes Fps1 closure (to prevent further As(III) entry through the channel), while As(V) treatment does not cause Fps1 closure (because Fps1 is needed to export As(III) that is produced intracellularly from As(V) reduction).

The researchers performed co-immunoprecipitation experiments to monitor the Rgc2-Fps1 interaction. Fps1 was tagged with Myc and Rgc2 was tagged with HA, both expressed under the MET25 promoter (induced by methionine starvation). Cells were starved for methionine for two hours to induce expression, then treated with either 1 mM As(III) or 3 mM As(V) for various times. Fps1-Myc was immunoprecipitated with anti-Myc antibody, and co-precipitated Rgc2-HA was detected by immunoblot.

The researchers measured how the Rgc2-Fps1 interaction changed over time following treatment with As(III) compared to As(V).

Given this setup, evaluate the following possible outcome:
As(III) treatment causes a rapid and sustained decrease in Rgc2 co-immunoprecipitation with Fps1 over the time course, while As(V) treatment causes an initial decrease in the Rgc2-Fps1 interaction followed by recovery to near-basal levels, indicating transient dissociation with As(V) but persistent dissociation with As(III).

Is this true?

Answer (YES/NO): NO